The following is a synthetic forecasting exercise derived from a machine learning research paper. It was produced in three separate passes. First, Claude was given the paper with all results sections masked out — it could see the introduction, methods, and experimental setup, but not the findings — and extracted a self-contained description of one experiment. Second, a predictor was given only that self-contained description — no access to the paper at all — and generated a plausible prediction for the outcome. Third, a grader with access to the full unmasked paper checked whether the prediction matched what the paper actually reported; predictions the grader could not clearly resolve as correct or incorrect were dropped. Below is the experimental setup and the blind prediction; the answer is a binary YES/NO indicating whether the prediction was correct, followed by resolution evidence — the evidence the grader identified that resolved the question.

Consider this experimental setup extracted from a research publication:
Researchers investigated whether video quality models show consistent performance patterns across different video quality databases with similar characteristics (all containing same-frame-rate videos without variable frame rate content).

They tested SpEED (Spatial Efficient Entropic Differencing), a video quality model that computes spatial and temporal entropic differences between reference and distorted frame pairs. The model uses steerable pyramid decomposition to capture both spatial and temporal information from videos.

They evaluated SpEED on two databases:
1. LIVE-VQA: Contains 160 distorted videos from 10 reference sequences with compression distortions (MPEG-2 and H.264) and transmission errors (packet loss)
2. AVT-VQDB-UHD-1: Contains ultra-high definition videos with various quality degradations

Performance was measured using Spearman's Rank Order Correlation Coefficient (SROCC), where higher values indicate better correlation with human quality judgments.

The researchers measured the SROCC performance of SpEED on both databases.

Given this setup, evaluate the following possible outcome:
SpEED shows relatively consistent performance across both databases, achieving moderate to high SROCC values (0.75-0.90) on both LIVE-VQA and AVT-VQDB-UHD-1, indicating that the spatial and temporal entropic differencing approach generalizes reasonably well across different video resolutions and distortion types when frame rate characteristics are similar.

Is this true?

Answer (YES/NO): YES